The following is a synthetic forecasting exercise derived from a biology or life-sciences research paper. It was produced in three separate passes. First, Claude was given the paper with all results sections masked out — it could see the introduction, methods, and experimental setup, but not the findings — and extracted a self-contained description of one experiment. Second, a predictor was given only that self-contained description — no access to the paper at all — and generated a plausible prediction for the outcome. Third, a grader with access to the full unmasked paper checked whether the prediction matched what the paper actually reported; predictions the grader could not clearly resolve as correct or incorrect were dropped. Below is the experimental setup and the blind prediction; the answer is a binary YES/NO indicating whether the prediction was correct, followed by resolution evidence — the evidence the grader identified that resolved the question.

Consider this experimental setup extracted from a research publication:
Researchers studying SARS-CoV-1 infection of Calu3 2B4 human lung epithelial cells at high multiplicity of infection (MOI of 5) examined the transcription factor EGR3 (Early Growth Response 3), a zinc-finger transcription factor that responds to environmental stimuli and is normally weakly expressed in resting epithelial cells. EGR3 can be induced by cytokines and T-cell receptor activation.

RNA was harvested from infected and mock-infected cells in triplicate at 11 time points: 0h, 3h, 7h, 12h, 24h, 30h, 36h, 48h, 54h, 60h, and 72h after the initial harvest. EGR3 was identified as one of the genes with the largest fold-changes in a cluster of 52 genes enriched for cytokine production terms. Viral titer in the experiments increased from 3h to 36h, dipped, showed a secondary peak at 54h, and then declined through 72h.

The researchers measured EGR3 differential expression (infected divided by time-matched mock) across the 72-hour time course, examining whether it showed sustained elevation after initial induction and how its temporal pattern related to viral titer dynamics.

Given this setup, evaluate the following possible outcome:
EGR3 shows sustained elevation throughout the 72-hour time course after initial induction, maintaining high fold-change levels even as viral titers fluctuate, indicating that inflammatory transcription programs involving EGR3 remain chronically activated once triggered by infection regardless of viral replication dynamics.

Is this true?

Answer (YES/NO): NO